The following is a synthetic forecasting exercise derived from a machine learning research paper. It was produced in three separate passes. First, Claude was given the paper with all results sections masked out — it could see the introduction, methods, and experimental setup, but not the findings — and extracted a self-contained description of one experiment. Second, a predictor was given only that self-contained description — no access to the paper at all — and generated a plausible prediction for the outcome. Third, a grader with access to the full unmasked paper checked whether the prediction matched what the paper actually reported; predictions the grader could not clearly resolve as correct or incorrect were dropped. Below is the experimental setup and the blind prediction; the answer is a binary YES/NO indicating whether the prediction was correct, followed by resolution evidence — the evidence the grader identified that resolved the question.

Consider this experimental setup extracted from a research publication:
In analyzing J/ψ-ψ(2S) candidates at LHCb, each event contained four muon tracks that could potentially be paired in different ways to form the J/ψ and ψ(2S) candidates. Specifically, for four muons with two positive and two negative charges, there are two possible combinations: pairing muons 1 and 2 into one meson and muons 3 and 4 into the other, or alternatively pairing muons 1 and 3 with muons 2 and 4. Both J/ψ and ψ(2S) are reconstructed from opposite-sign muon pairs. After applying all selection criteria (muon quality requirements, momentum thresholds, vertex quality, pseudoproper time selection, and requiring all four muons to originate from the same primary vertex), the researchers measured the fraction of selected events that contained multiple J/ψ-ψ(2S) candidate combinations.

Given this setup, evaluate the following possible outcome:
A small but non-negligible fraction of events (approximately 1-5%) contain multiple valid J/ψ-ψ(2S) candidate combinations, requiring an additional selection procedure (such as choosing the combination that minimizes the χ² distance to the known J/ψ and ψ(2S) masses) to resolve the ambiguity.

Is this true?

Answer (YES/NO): NO